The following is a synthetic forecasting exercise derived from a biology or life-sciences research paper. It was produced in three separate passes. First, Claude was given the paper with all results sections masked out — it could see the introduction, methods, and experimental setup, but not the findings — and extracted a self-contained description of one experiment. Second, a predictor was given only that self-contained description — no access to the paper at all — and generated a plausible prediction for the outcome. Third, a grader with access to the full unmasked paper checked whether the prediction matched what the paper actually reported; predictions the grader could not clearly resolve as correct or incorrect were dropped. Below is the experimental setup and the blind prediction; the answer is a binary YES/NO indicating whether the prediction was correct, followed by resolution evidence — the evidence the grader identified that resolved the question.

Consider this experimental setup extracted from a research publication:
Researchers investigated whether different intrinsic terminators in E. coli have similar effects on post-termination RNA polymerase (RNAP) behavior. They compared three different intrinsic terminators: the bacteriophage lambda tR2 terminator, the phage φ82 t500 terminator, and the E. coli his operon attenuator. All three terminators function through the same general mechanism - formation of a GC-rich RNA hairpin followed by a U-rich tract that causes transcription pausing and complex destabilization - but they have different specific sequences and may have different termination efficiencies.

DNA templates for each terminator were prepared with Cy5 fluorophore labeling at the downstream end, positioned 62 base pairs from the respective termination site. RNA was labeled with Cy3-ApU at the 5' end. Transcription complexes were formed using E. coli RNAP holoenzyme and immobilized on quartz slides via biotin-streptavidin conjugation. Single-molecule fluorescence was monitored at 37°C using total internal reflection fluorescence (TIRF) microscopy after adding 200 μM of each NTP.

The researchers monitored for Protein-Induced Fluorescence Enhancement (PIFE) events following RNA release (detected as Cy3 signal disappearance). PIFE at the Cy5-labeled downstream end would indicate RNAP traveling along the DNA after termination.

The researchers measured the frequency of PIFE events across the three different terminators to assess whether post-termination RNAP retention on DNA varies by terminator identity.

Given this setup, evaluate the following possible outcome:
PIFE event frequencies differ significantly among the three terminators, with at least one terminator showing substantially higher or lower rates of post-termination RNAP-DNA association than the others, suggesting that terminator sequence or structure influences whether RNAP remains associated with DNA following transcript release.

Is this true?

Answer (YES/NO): YES